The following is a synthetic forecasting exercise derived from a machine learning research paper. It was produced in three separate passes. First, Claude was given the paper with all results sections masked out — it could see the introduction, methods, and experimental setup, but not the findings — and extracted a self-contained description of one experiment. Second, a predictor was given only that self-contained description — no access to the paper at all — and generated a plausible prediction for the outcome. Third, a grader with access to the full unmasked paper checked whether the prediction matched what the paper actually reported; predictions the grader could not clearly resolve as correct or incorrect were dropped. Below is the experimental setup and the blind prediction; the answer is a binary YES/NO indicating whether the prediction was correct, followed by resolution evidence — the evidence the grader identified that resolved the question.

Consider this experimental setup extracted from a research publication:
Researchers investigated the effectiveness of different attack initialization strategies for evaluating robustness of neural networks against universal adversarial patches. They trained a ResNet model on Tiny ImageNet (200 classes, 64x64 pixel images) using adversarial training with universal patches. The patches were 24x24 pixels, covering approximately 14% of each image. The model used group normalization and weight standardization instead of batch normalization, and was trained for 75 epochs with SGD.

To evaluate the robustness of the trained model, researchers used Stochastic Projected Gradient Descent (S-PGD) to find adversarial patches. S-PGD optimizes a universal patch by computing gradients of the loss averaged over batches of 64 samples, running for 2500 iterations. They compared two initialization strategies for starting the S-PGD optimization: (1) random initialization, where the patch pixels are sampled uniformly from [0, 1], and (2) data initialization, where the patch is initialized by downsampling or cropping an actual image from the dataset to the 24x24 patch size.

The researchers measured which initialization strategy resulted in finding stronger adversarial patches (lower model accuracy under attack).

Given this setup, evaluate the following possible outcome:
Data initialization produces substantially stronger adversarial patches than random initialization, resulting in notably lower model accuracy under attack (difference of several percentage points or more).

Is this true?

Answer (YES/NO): YES